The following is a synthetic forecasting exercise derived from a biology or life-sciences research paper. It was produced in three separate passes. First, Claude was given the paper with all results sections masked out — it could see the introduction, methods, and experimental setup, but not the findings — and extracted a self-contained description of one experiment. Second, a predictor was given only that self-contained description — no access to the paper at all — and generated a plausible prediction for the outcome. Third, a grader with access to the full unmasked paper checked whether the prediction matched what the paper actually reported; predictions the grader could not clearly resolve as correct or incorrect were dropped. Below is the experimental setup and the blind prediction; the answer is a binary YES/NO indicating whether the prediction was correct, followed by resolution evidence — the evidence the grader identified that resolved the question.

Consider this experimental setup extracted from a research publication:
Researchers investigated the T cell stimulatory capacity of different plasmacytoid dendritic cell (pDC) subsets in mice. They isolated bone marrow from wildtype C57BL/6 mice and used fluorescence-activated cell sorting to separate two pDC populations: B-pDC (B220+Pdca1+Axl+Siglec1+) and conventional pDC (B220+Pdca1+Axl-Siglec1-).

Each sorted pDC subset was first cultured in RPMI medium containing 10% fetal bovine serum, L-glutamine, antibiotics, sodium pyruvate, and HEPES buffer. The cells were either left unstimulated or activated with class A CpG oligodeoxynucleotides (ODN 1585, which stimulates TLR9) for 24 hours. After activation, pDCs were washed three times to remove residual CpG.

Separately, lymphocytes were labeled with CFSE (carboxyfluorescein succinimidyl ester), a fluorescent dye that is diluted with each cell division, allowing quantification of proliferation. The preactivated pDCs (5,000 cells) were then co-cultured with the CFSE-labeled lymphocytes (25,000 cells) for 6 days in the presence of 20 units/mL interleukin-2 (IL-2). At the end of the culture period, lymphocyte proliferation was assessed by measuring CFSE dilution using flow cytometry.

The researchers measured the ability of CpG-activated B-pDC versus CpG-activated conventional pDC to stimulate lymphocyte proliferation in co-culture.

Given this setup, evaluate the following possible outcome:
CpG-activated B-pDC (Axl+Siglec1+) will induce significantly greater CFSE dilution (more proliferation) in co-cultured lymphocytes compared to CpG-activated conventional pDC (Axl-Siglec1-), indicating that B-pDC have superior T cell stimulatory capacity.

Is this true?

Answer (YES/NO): YES